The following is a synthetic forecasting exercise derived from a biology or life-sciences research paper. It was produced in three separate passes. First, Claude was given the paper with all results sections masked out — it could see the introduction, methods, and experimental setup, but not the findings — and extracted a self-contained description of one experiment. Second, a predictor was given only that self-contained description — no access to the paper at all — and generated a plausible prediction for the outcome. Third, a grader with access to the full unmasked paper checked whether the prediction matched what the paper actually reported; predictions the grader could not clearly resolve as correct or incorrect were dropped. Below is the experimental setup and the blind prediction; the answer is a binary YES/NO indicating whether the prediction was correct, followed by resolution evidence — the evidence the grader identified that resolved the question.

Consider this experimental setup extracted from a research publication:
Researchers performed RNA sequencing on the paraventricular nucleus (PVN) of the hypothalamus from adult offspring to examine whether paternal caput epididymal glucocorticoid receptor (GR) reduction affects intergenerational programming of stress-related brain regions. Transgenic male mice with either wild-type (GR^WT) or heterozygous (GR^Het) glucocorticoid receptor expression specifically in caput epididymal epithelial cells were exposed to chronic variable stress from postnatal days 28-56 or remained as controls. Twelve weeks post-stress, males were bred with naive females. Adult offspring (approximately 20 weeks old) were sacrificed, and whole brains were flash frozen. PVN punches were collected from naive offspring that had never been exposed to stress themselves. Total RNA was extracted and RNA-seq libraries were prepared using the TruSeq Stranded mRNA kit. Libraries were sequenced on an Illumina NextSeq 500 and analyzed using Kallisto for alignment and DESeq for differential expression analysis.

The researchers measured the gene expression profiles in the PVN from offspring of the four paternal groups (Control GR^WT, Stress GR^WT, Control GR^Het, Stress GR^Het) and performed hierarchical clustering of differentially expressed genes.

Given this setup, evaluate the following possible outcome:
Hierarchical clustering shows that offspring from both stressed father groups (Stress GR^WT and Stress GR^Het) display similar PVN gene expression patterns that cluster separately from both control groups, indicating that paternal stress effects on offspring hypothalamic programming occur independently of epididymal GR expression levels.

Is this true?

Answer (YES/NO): NO